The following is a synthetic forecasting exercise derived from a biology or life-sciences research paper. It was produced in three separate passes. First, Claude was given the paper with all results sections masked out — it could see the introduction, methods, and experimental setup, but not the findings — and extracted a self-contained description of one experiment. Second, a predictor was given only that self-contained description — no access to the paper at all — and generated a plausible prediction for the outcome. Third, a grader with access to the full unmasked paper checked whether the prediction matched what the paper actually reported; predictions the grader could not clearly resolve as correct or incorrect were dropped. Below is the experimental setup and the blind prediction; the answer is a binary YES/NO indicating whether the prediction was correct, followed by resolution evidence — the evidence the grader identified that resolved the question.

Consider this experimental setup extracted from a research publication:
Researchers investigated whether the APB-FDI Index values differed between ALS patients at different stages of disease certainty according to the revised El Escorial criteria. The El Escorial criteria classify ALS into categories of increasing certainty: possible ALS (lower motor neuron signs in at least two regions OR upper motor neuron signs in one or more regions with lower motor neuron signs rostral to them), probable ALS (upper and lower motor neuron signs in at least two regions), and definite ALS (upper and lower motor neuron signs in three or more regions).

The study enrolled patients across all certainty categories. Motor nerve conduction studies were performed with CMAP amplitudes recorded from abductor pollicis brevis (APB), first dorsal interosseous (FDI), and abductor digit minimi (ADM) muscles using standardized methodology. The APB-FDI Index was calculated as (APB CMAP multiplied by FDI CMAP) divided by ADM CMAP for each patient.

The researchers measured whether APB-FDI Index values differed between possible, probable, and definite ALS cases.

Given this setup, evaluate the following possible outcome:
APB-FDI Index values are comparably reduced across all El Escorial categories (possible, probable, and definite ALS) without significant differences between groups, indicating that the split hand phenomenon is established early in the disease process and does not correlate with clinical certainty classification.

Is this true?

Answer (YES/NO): YES